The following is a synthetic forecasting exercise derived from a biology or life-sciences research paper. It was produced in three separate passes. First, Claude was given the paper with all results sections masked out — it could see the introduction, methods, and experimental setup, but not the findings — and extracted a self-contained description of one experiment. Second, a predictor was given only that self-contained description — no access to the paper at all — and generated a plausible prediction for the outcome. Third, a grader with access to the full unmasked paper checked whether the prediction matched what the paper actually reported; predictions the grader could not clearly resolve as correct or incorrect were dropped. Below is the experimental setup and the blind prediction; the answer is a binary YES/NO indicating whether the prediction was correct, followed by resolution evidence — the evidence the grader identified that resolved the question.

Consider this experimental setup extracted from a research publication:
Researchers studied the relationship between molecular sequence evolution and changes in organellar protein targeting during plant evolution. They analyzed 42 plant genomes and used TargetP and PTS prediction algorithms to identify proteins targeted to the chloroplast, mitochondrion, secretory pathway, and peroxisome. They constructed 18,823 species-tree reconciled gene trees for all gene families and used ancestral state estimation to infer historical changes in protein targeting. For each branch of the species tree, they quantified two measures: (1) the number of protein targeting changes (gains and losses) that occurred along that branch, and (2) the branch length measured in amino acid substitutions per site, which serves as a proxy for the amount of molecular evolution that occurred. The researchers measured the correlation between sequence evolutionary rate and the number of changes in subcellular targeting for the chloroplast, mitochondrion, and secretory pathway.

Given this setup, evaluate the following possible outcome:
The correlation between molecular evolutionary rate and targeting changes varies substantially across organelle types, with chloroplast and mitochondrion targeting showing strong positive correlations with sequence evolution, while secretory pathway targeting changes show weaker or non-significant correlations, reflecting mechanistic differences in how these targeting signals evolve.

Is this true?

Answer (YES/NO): NO